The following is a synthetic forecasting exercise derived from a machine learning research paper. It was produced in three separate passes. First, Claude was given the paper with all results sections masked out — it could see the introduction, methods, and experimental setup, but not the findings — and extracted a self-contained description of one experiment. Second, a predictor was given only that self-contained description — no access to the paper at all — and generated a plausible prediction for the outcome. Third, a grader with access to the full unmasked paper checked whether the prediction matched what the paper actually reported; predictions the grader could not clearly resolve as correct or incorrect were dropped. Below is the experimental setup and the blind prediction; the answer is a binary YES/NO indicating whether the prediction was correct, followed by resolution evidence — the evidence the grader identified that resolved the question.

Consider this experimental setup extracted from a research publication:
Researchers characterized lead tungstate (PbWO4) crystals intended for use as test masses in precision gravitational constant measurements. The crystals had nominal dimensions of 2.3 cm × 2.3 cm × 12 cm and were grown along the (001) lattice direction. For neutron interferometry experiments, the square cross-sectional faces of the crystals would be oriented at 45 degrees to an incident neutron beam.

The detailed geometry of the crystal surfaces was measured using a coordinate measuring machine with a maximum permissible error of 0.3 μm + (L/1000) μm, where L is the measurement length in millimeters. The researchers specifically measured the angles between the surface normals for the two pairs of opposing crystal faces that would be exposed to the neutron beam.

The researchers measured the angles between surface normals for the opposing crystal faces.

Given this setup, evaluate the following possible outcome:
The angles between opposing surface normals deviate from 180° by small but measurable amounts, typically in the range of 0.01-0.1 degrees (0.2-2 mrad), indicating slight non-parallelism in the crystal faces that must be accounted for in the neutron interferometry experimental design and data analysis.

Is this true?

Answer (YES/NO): YES